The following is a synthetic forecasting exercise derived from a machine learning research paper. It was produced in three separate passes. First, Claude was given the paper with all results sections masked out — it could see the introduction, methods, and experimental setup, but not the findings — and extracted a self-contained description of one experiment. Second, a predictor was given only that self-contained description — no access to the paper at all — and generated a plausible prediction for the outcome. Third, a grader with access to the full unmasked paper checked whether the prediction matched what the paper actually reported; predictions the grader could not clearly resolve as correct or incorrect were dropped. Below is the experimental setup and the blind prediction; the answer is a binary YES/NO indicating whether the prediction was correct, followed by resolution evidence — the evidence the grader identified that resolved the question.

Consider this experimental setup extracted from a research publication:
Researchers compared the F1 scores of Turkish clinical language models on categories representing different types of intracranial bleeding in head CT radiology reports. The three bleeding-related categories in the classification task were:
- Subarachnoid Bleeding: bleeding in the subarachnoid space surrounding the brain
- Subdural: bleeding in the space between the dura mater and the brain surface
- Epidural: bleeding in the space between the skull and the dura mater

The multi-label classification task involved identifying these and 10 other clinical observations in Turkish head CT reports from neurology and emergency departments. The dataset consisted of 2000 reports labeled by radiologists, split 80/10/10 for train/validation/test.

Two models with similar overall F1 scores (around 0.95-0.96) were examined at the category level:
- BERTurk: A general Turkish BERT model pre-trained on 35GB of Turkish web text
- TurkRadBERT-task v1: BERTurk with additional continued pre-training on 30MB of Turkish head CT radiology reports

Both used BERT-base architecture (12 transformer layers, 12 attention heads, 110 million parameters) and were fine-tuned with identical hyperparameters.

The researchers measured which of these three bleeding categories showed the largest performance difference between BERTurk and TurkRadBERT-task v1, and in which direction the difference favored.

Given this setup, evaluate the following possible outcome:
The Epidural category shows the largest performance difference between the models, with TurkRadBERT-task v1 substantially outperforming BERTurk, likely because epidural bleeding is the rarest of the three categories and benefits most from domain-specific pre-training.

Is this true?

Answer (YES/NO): NO